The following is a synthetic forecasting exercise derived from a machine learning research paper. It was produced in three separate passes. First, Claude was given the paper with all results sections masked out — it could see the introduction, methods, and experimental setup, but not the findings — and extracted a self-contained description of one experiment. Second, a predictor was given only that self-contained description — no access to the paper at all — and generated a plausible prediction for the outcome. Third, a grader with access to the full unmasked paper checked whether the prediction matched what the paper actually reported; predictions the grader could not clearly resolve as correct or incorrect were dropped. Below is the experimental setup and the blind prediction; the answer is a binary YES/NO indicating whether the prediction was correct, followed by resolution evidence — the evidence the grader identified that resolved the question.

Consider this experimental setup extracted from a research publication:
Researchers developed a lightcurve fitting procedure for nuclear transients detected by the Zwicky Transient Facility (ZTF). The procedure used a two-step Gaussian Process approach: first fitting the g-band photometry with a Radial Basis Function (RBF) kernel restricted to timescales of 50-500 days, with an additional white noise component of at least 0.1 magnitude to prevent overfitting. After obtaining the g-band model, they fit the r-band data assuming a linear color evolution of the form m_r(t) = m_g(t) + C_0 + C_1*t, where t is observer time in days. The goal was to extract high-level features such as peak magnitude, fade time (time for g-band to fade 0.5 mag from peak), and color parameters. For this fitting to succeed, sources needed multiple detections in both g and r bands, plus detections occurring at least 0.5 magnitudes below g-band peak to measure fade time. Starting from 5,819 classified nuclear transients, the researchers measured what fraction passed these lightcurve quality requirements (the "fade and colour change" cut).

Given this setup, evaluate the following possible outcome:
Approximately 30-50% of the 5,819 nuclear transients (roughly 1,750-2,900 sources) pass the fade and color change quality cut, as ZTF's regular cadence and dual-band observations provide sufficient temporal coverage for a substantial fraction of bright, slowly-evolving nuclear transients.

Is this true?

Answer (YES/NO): NO